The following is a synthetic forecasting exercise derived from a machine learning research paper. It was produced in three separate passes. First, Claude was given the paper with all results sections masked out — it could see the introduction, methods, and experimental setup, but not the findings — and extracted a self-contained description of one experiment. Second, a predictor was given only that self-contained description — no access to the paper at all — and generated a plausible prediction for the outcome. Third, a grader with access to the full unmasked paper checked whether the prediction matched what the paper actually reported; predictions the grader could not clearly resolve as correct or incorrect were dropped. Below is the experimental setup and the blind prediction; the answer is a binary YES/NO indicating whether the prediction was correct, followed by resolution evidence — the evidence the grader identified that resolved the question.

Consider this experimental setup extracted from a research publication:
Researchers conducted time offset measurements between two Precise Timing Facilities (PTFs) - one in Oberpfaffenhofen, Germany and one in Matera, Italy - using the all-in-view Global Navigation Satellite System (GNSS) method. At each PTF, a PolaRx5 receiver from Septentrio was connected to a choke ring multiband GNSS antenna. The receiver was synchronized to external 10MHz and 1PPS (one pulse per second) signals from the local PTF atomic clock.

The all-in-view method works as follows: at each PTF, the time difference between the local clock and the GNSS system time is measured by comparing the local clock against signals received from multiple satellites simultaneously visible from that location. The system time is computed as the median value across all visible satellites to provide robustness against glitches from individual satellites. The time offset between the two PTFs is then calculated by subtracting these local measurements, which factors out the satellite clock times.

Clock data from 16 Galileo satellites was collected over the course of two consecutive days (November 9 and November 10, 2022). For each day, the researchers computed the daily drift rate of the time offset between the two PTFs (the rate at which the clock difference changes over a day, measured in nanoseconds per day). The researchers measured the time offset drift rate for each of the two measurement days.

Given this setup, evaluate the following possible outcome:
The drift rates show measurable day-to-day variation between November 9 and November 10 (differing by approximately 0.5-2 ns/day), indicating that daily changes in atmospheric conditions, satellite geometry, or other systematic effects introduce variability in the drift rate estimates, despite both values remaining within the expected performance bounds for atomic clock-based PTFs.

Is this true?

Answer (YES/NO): NO